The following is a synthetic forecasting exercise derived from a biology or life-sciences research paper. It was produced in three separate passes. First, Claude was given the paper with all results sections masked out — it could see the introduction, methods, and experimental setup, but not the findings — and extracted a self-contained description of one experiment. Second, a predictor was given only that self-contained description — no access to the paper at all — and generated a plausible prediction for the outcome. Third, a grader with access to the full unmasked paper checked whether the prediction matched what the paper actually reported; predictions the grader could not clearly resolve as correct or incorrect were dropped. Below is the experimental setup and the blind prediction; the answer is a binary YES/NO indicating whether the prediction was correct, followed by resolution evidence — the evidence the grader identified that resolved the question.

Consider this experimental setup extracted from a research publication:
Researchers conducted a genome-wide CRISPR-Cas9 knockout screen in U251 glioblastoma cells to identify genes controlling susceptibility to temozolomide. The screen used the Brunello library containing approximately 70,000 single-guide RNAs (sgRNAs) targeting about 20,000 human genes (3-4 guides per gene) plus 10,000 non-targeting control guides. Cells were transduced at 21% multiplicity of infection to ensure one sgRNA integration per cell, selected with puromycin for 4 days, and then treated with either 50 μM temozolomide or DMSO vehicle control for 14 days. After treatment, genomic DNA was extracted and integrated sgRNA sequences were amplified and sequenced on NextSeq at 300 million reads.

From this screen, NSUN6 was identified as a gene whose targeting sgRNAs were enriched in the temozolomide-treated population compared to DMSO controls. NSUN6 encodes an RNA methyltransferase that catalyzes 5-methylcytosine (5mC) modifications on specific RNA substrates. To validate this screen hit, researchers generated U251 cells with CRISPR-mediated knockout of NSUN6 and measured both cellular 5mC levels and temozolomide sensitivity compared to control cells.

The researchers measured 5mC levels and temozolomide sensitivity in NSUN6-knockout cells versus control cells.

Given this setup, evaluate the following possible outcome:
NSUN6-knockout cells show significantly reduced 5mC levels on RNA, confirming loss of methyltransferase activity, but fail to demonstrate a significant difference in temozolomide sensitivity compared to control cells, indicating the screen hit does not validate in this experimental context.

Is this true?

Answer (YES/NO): NO